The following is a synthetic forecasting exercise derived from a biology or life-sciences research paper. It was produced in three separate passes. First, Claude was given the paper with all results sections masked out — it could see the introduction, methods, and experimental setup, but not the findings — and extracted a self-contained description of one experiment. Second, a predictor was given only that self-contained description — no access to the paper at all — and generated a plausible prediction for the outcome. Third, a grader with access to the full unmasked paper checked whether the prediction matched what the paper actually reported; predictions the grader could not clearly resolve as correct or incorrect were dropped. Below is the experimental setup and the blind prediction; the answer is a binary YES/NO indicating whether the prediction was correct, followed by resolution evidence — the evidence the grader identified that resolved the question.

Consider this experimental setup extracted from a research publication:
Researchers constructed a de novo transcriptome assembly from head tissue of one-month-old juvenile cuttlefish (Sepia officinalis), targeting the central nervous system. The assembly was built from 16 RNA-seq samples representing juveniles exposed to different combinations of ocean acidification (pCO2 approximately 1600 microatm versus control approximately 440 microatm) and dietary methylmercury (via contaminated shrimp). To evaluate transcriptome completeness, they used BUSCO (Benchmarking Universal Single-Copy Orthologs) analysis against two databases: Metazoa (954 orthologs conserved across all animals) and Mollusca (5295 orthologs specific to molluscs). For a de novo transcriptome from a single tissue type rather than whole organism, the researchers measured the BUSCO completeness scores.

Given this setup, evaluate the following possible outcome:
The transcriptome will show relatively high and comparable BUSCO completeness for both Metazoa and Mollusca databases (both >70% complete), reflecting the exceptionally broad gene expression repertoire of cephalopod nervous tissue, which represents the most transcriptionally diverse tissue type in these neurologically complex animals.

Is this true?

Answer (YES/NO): YES